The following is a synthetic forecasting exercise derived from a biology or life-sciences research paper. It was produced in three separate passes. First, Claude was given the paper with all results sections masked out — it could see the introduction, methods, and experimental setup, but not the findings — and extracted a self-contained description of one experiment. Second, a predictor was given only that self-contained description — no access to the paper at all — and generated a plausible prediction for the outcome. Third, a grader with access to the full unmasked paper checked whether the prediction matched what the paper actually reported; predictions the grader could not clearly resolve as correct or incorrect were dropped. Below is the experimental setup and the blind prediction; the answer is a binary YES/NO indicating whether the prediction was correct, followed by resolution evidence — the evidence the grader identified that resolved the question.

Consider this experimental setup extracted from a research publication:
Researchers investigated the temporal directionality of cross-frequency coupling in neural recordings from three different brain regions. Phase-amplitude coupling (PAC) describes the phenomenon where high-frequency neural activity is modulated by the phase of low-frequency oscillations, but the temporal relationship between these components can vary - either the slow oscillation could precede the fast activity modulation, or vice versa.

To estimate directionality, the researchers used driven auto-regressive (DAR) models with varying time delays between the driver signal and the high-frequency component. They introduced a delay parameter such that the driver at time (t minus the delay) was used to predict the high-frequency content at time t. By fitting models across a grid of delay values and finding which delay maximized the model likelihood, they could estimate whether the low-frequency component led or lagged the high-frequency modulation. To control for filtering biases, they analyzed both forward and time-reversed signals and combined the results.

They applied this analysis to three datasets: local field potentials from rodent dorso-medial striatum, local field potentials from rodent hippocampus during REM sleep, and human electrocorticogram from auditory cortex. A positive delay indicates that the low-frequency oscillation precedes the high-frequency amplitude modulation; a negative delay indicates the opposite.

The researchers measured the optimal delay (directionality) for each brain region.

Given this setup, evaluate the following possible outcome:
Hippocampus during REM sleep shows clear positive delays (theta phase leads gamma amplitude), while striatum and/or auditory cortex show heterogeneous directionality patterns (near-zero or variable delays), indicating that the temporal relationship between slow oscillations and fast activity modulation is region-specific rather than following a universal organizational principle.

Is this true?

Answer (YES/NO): NO